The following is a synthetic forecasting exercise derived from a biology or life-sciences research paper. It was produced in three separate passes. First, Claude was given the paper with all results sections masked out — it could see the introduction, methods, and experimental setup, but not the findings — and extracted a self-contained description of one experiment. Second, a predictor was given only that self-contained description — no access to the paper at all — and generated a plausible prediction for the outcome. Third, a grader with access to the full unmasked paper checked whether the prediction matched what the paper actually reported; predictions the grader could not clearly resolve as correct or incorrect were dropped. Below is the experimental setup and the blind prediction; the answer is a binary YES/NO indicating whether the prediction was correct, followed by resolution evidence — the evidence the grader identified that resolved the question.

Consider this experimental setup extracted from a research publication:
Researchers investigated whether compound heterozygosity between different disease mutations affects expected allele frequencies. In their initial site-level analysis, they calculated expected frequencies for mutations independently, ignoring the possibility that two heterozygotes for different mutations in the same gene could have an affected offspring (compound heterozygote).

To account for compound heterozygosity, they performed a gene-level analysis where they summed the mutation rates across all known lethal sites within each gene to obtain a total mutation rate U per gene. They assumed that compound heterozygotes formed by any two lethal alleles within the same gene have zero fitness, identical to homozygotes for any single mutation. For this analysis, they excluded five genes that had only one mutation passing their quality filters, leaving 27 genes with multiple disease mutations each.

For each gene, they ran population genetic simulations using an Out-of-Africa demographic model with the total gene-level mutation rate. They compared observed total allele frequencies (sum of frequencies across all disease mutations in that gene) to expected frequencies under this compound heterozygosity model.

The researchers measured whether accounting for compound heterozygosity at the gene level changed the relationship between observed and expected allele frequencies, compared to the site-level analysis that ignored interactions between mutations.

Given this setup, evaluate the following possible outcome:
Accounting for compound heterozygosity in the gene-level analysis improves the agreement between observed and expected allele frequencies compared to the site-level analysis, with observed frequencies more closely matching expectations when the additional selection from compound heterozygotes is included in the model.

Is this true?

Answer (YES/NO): NO